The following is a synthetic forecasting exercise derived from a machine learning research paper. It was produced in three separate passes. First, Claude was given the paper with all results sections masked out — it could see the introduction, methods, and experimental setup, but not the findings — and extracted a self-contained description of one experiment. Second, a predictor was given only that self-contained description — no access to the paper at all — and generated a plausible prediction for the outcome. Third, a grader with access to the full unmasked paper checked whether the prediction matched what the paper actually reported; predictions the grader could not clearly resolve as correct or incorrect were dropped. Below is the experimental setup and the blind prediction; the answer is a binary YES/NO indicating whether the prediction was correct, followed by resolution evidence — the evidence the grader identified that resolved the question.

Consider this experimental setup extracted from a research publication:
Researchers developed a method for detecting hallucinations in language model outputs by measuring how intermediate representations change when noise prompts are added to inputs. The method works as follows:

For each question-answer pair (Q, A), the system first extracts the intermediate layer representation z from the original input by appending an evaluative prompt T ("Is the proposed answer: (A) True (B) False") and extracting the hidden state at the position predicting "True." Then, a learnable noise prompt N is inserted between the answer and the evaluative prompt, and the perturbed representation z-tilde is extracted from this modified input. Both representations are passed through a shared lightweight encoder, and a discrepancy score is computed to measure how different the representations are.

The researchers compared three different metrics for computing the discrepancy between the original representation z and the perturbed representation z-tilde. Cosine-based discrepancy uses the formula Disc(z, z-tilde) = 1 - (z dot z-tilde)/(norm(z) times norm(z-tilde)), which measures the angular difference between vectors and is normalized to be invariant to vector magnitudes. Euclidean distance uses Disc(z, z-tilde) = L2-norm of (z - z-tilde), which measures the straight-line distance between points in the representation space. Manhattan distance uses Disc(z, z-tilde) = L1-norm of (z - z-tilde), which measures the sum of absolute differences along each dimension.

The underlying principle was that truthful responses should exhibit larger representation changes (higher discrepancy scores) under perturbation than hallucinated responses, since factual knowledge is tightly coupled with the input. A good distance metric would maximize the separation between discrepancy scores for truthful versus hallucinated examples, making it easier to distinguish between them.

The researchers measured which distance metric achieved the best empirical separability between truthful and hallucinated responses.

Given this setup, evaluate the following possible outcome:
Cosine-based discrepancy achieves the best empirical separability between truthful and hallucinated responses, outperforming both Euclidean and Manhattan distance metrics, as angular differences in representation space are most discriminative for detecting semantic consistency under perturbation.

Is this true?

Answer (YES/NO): YES